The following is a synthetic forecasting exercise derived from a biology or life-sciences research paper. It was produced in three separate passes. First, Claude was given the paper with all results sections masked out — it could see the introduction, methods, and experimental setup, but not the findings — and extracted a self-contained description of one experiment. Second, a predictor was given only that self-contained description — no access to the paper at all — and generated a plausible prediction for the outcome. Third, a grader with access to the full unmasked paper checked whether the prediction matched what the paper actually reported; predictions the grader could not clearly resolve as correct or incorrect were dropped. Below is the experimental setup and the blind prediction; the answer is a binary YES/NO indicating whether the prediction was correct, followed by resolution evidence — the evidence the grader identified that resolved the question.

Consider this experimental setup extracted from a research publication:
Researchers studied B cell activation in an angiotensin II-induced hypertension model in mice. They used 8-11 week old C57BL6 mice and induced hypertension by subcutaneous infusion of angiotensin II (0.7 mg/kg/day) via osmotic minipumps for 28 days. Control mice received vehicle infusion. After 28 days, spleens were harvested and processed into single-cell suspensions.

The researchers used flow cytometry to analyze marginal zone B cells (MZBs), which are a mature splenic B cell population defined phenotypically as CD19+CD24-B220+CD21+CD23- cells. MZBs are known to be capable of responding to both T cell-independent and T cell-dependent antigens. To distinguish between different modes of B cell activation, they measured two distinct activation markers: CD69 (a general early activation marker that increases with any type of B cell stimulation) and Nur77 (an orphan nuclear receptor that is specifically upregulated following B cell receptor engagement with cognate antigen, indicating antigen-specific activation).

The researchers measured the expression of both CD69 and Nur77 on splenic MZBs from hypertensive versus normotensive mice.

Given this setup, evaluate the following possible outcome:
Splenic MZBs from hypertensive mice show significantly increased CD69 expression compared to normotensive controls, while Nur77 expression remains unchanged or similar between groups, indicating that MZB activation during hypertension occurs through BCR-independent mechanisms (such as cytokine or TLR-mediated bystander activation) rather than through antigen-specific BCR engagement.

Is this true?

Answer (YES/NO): NO